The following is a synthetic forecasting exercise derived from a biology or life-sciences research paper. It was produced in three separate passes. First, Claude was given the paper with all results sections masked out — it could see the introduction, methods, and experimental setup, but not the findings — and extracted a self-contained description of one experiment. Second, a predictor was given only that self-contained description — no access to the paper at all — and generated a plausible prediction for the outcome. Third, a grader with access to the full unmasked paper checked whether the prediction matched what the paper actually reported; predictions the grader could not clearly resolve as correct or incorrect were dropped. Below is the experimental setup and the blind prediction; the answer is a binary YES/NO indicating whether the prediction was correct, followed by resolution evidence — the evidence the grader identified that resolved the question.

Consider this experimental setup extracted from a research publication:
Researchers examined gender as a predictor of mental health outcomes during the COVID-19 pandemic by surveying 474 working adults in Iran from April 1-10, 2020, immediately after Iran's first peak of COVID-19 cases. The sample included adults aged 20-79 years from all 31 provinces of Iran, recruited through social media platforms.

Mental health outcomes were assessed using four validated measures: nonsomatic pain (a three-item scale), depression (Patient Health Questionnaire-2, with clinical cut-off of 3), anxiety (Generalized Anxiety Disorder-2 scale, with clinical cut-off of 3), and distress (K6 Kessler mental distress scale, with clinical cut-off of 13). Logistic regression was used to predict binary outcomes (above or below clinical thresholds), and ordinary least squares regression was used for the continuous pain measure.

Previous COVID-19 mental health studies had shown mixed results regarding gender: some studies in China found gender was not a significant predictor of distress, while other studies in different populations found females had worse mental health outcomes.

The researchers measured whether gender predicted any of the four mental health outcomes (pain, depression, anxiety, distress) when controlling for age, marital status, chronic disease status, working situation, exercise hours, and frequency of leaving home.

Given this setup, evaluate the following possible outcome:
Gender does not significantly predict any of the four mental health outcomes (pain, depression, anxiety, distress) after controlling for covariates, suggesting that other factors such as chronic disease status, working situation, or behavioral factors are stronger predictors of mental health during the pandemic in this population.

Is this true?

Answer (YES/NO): NO